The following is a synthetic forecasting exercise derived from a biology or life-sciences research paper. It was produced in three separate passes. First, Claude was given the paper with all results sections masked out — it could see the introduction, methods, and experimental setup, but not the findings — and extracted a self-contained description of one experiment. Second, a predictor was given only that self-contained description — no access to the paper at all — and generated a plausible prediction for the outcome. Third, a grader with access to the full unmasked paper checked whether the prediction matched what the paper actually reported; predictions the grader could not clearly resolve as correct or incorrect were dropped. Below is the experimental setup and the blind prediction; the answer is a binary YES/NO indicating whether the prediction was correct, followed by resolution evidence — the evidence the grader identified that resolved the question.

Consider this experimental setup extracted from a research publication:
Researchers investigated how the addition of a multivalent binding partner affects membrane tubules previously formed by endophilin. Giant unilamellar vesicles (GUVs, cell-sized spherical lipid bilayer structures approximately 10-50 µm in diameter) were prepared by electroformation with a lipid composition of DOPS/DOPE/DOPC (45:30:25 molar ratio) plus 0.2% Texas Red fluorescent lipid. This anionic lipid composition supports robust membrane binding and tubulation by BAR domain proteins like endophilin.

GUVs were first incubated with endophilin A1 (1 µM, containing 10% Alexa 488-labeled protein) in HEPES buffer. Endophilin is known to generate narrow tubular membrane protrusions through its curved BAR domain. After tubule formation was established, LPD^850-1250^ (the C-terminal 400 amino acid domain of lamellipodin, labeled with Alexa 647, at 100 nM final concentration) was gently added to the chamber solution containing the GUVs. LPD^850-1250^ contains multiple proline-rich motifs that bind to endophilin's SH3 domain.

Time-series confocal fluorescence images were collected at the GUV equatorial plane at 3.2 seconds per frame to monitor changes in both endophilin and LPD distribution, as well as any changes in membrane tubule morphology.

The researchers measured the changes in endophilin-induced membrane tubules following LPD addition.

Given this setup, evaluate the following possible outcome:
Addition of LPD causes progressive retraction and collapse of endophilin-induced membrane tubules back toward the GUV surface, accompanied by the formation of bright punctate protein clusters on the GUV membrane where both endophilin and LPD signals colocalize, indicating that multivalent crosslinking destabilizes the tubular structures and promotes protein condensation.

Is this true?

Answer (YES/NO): NO